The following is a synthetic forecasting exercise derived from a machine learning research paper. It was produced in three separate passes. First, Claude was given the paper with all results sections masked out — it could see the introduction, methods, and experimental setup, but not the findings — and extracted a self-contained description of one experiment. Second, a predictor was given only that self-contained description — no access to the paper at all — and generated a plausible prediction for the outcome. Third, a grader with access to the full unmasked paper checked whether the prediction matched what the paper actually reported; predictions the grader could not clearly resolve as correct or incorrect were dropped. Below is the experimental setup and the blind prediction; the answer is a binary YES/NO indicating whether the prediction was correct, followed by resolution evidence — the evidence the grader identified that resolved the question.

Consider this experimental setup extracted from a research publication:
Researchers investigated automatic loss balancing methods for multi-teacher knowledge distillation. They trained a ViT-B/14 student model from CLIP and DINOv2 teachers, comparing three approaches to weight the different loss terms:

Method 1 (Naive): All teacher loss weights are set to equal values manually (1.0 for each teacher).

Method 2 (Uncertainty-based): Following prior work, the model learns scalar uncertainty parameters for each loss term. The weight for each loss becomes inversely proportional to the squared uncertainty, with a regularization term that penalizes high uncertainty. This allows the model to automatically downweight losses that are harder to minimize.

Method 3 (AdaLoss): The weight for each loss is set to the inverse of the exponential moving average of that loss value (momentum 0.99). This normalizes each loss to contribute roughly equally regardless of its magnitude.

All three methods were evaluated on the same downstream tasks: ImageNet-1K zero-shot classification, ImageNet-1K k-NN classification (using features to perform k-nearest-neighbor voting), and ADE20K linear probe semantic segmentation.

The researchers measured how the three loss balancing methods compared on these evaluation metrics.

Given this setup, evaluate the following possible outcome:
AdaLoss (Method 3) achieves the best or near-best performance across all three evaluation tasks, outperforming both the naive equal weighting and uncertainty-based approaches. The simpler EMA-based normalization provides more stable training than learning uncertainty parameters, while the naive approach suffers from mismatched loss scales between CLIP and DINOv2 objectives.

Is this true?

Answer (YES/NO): NO